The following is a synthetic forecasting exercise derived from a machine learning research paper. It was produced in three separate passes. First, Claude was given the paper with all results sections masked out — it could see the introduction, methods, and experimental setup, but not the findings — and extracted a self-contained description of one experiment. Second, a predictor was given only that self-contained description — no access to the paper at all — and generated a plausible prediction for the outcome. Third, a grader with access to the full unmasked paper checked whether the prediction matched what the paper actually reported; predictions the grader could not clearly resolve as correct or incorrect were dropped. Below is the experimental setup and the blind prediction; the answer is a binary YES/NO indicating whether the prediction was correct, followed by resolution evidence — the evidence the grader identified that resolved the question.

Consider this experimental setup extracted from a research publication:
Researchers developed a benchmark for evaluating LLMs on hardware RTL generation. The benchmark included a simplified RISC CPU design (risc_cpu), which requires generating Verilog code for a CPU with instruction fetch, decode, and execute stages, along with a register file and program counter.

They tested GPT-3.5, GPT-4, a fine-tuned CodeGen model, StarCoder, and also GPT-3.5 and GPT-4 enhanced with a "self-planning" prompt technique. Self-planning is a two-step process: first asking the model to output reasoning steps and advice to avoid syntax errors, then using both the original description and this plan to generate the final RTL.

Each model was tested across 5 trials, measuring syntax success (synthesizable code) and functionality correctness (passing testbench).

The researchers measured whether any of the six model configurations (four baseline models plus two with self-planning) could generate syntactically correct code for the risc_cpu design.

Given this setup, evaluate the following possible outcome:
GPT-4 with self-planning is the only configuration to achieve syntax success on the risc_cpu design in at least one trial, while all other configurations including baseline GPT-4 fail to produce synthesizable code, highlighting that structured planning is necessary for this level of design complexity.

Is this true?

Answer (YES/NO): NO